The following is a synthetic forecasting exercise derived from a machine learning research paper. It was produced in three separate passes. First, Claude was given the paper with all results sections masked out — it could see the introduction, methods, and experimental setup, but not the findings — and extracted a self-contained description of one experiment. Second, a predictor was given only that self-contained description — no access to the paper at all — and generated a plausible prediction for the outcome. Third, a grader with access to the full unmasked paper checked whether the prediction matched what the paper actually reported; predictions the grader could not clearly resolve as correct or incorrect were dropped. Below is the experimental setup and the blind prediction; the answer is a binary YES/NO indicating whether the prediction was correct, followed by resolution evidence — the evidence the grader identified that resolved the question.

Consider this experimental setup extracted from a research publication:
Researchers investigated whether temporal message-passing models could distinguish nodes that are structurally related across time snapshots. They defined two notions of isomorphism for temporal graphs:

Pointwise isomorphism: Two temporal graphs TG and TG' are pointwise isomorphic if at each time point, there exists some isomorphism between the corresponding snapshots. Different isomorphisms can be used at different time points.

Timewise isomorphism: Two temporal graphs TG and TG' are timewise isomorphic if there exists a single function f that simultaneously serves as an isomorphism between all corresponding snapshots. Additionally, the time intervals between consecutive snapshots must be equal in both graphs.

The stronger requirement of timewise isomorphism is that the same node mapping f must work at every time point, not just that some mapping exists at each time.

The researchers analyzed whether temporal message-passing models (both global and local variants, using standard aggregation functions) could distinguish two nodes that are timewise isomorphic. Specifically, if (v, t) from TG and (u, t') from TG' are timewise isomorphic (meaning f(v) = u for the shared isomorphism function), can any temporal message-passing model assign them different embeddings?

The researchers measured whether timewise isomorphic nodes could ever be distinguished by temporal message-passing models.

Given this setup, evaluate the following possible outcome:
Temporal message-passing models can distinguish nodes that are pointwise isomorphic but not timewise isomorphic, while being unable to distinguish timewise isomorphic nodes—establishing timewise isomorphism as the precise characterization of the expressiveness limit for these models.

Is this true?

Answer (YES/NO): NO